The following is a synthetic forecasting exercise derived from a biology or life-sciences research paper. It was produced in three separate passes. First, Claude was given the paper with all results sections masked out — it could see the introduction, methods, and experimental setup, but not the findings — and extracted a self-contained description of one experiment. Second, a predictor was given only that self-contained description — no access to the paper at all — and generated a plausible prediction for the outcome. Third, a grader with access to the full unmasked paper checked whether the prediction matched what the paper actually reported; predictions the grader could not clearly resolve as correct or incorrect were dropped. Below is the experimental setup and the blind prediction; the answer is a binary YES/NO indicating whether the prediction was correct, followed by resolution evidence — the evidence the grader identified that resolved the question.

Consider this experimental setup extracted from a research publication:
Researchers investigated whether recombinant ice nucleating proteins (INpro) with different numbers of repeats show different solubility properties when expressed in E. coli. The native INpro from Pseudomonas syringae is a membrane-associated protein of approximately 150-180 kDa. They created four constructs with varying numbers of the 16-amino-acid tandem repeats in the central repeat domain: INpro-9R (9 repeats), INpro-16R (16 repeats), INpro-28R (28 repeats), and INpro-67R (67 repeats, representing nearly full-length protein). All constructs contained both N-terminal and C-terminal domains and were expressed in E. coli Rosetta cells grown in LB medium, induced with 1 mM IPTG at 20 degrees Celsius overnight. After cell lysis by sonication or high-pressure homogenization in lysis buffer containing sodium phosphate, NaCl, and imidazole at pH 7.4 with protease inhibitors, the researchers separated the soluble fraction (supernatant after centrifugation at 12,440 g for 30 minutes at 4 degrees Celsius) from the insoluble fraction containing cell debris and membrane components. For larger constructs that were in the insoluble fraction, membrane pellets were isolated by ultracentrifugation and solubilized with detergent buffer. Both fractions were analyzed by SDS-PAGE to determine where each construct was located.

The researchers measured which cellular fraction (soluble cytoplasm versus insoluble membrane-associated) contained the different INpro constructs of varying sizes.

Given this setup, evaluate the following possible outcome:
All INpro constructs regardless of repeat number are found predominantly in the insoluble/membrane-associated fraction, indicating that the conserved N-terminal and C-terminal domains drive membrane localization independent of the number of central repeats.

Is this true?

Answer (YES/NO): NO